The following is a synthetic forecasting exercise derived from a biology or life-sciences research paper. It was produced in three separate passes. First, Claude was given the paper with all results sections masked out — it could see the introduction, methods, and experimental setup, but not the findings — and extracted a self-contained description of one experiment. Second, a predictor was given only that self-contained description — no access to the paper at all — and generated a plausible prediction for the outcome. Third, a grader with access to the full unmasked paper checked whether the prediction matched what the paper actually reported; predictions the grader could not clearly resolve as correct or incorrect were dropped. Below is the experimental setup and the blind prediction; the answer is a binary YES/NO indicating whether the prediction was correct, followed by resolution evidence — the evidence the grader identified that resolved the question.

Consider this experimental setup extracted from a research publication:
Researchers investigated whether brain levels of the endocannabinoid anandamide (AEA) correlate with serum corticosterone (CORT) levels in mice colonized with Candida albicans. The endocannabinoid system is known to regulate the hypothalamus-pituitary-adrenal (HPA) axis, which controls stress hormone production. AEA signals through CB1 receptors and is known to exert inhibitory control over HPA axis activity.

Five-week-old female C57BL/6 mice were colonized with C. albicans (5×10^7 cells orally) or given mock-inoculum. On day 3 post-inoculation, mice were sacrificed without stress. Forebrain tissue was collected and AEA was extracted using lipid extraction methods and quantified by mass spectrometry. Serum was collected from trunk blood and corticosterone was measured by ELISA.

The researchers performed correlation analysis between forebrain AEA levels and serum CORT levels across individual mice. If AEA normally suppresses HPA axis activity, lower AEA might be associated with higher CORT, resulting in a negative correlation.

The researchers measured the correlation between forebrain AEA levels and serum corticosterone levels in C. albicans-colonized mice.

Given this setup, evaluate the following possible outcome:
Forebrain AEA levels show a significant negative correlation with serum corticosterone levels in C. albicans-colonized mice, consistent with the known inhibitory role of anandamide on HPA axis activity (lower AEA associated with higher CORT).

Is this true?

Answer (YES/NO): YES